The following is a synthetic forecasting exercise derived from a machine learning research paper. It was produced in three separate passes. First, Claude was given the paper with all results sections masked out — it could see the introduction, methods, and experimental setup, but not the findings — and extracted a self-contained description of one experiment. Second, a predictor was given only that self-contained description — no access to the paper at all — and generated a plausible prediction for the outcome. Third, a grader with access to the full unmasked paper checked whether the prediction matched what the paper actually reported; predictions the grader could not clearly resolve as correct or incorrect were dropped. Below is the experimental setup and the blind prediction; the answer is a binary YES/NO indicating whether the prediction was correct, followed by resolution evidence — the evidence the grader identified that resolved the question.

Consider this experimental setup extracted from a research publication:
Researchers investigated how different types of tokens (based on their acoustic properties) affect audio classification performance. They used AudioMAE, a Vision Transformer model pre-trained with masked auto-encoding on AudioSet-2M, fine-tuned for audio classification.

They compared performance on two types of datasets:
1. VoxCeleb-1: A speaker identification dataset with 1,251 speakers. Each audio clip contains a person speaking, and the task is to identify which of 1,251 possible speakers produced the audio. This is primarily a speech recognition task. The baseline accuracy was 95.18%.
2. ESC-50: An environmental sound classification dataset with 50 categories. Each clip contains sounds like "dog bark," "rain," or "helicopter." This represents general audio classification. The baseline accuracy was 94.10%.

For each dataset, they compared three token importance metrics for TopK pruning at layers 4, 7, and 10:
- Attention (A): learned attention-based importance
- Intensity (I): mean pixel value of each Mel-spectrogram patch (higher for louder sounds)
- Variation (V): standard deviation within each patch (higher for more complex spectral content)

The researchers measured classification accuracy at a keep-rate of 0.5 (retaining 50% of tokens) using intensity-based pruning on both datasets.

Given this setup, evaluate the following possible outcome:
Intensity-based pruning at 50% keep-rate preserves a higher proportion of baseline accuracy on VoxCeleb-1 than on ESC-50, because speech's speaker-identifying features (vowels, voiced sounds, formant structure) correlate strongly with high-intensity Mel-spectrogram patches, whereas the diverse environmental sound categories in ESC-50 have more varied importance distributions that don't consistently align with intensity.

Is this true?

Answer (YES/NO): NO